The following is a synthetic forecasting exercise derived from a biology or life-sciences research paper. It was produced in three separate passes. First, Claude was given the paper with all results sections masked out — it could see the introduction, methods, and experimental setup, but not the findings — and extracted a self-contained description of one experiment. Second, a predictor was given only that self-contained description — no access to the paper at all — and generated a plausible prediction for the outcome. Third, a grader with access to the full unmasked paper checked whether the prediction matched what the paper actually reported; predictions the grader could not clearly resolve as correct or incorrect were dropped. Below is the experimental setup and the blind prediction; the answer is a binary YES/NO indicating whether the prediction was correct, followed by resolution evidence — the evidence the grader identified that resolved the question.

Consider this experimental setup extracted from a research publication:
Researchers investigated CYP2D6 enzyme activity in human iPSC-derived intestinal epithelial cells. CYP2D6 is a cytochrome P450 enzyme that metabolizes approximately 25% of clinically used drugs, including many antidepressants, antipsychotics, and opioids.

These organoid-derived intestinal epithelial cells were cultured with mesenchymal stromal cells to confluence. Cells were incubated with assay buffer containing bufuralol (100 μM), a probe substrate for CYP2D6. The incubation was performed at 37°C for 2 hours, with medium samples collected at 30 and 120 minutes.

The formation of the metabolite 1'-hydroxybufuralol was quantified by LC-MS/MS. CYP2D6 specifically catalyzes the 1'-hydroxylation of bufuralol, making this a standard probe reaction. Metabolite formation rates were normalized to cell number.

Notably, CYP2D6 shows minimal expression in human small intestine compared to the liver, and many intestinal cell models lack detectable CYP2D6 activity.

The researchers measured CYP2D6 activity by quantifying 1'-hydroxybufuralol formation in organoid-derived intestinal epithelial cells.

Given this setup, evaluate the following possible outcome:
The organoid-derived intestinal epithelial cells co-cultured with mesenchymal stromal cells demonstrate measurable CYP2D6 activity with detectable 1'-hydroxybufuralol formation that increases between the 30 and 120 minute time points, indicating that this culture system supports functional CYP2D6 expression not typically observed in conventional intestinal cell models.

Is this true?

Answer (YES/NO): NO